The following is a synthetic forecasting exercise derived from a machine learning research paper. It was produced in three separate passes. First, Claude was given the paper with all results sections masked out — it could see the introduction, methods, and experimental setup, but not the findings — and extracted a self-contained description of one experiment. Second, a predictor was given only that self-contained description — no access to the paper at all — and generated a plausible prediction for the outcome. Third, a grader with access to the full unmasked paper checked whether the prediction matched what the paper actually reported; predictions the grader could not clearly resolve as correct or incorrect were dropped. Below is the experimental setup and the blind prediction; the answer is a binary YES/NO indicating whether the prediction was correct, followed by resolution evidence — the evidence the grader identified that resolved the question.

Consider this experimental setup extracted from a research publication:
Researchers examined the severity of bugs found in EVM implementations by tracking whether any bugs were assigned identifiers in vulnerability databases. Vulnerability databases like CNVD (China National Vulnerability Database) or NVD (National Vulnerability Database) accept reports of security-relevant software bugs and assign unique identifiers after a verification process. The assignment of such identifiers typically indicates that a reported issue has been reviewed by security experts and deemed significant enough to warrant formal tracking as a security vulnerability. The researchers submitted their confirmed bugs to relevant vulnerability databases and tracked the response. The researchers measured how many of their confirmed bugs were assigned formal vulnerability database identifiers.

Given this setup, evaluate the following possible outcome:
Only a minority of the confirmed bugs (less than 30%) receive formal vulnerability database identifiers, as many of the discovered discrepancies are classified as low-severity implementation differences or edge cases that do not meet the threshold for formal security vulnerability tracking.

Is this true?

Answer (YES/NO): YES